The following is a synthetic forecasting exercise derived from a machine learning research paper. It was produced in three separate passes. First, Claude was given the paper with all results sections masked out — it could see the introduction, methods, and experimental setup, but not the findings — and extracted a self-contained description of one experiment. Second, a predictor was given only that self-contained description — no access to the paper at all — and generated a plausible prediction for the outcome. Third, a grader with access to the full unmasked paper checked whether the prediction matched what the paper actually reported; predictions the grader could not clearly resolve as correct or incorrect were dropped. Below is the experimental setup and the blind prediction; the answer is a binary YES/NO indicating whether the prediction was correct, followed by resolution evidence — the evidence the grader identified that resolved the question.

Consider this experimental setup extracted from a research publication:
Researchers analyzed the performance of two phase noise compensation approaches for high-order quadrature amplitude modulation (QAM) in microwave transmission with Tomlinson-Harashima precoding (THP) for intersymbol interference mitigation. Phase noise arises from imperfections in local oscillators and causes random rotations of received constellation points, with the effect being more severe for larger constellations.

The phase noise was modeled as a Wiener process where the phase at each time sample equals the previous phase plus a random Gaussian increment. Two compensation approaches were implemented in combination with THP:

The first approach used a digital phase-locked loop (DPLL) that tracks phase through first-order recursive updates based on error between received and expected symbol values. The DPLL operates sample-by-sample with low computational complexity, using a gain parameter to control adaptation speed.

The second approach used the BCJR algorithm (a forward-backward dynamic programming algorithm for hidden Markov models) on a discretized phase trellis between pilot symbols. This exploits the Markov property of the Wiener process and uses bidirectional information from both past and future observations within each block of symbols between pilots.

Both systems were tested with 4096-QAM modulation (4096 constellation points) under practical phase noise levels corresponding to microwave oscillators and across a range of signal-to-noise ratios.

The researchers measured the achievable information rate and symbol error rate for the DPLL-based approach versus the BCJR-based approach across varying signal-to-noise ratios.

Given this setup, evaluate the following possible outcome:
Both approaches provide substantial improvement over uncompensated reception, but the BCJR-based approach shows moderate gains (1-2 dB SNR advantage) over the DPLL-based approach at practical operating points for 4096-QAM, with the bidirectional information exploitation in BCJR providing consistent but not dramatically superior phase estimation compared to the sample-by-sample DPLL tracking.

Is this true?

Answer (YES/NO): NO